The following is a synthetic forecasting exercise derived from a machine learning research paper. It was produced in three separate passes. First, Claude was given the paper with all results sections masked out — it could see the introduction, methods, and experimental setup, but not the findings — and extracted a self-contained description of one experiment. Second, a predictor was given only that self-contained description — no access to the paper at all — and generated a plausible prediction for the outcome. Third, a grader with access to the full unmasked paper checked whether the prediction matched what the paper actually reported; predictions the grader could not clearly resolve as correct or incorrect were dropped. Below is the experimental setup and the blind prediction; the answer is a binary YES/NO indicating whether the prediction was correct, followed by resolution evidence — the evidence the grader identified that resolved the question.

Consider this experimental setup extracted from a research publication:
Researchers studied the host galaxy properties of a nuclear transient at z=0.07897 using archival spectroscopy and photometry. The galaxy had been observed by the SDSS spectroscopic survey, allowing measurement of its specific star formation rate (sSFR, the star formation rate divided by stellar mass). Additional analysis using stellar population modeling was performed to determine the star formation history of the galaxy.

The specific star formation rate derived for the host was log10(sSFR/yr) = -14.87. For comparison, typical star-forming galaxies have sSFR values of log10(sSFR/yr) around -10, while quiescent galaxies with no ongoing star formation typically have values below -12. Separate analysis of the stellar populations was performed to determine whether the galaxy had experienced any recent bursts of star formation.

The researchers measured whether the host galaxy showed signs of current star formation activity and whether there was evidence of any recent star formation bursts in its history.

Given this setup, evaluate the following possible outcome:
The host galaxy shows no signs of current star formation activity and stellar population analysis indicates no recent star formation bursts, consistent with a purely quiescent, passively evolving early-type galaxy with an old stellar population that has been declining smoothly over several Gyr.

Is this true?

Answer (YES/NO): NO